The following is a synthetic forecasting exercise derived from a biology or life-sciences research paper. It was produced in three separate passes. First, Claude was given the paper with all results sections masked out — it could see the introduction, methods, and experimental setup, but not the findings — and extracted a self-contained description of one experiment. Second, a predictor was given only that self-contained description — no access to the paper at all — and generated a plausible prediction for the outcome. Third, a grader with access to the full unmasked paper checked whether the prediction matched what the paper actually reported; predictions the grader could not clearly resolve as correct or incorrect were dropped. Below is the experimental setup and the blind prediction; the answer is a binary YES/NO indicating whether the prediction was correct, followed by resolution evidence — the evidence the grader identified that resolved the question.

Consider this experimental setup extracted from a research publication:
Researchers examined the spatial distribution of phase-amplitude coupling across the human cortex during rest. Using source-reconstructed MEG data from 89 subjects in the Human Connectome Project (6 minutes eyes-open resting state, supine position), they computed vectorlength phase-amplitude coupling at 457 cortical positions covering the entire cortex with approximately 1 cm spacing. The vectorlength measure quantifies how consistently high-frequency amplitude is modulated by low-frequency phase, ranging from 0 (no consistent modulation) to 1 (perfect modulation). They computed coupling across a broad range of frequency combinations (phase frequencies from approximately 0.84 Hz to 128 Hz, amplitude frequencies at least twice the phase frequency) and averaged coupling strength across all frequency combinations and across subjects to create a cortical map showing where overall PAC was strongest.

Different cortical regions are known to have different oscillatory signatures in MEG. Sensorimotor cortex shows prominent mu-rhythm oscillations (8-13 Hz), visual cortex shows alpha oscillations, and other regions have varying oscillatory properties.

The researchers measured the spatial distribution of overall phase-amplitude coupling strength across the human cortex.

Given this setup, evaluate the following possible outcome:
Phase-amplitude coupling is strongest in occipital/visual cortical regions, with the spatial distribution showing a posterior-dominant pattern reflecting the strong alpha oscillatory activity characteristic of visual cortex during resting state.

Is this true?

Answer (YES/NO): NO